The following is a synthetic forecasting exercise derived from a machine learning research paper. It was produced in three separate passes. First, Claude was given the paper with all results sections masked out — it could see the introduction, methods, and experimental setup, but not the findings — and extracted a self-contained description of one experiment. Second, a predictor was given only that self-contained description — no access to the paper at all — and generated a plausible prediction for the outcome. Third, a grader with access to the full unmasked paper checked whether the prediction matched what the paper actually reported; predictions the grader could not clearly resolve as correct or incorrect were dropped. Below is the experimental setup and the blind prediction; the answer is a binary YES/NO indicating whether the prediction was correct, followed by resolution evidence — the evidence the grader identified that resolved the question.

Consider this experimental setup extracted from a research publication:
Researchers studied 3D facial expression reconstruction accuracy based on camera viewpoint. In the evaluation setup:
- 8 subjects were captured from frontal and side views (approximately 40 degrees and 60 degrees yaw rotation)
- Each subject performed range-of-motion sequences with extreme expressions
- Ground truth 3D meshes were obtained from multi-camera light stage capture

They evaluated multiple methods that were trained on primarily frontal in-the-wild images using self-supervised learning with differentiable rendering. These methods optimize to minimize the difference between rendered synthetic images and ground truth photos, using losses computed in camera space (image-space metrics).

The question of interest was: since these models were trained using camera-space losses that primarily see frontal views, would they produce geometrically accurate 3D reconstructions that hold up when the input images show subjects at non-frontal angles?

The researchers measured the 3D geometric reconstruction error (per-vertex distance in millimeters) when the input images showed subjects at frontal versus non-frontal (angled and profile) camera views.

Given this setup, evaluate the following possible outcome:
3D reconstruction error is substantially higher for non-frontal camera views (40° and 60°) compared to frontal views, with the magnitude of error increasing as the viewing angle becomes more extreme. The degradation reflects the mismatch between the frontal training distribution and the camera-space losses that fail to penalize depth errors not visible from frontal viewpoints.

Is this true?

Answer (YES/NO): NO